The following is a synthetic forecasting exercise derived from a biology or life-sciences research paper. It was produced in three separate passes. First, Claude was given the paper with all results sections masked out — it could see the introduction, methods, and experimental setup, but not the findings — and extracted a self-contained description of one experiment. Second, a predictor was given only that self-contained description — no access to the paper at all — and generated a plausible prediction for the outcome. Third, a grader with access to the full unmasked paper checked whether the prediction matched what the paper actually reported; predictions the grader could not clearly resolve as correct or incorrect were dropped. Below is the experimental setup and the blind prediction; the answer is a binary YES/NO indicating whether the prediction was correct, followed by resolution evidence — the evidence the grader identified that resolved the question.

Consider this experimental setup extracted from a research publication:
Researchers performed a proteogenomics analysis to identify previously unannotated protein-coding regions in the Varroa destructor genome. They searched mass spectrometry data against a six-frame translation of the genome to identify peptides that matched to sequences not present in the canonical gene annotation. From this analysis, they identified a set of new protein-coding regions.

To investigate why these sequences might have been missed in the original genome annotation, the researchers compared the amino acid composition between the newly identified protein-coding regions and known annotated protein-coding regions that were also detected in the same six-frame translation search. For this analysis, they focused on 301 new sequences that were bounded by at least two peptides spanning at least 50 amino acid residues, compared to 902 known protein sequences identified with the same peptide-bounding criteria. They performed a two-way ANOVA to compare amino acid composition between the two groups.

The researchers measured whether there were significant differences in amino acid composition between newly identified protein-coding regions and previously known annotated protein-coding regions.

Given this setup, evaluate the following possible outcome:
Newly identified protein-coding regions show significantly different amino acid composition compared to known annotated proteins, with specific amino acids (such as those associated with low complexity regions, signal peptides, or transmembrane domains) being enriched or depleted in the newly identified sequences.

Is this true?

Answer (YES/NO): NO